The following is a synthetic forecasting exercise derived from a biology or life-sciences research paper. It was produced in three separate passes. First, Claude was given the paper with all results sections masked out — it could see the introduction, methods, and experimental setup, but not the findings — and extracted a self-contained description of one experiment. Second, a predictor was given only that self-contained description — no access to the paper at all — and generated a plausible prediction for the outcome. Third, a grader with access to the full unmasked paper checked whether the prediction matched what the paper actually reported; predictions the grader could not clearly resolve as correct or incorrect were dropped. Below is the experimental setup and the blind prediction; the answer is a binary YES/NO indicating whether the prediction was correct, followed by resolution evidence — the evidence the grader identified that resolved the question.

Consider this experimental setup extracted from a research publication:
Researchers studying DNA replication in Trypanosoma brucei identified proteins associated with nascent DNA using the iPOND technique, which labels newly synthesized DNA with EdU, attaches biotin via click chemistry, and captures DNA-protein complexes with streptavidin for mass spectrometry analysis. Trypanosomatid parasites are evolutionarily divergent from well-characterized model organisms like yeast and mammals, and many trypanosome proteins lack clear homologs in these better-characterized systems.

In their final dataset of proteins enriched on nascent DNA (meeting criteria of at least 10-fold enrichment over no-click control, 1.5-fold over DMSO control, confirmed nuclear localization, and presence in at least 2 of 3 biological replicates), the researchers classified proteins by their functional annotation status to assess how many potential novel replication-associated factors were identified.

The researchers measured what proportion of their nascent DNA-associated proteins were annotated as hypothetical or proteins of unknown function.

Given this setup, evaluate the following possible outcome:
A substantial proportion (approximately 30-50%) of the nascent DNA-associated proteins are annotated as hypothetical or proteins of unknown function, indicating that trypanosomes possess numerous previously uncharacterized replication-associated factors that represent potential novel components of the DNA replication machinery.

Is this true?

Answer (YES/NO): NO